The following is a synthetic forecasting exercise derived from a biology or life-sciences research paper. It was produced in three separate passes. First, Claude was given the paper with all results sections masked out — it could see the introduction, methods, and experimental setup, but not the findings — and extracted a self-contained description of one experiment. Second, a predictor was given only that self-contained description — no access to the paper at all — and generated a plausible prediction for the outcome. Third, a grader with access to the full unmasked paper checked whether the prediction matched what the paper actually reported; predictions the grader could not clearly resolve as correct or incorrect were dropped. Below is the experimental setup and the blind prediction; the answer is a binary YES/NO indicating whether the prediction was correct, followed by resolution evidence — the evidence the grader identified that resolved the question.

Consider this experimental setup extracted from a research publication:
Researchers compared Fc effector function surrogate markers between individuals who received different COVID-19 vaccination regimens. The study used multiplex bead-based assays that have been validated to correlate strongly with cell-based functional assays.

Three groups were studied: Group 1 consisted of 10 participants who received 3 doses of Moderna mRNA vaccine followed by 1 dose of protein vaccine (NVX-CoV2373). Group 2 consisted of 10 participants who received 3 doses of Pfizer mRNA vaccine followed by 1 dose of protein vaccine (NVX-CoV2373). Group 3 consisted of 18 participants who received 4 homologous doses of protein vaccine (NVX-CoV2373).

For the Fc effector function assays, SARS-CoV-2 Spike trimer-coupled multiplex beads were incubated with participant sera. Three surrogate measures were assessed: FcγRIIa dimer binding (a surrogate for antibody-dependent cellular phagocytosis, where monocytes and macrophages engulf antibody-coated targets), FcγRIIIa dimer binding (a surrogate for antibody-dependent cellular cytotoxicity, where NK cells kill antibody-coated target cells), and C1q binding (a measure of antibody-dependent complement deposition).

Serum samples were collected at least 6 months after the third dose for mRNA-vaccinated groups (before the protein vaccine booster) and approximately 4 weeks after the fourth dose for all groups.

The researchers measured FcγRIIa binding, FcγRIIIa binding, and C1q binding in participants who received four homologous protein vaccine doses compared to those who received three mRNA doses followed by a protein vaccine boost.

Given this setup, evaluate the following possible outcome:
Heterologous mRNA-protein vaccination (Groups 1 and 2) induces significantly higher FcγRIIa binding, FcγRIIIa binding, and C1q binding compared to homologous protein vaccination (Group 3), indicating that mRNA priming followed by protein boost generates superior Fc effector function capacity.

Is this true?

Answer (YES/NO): NO